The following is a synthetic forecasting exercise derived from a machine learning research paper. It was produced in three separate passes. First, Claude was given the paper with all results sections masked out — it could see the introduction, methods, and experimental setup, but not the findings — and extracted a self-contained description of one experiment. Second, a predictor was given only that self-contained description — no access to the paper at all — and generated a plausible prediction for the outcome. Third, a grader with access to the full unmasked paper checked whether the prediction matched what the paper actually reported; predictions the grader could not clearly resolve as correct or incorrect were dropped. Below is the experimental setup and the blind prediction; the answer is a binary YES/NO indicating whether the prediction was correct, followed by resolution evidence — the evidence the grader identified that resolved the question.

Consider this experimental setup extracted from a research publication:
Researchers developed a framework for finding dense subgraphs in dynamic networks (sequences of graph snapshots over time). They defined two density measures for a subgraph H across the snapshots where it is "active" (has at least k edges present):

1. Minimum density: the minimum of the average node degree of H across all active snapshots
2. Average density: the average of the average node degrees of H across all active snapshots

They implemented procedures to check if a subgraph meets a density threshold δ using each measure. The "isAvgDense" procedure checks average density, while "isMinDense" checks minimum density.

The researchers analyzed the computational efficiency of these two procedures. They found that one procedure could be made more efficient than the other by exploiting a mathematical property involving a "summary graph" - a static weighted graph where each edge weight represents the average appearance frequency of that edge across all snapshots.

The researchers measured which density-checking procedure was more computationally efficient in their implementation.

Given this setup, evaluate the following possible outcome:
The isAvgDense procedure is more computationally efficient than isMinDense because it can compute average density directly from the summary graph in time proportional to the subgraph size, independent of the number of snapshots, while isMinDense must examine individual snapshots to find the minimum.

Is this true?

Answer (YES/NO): YES